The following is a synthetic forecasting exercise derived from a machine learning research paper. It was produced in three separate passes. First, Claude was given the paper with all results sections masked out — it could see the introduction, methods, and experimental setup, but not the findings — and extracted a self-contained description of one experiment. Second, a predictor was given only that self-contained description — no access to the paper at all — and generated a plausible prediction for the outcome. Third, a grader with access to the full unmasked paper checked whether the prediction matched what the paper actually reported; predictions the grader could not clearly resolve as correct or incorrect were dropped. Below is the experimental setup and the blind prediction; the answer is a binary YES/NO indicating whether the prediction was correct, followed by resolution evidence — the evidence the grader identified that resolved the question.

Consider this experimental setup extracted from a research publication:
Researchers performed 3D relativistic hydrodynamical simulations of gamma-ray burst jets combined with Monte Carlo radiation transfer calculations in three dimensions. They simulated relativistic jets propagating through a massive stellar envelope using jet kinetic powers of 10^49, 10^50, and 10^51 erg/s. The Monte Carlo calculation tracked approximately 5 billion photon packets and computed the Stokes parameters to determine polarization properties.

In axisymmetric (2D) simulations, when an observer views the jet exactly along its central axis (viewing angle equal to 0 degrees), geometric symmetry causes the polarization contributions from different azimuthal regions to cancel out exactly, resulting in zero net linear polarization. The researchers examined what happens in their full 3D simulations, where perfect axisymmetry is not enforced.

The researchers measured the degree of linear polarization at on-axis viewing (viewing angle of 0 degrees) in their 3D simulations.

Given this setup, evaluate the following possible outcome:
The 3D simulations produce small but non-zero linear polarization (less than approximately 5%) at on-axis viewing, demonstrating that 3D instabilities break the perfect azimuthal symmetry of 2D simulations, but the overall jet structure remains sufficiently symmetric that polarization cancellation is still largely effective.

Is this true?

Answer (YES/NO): YES